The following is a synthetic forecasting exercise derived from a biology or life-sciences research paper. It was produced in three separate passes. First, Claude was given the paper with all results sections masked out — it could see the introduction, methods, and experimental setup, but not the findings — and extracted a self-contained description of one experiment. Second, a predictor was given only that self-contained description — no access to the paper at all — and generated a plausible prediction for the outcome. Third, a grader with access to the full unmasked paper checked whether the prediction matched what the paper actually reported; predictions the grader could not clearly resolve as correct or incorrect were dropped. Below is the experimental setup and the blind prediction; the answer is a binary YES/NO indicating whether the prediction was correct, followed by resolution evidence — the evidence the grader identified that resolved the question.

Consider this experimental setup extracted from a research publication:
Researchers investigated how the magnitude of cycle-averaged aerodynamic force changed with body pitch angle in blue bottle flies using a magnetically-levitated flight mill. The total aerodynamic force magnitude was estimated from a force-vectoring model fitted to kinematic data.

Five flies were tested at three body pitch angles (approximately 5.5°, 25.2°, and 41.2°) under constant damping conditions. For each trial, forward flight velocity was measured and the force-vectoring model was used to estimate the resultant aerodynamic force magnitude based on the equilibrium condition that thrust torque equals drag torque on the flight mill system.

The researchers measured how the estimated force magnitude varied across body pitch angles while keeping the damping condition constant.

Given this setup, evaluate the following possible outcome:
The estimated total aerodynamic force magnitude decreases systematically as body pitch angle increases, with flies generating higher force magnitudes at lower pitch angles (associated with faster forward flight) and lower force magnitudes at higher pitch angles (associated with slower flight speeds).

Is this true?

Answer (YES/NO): NO